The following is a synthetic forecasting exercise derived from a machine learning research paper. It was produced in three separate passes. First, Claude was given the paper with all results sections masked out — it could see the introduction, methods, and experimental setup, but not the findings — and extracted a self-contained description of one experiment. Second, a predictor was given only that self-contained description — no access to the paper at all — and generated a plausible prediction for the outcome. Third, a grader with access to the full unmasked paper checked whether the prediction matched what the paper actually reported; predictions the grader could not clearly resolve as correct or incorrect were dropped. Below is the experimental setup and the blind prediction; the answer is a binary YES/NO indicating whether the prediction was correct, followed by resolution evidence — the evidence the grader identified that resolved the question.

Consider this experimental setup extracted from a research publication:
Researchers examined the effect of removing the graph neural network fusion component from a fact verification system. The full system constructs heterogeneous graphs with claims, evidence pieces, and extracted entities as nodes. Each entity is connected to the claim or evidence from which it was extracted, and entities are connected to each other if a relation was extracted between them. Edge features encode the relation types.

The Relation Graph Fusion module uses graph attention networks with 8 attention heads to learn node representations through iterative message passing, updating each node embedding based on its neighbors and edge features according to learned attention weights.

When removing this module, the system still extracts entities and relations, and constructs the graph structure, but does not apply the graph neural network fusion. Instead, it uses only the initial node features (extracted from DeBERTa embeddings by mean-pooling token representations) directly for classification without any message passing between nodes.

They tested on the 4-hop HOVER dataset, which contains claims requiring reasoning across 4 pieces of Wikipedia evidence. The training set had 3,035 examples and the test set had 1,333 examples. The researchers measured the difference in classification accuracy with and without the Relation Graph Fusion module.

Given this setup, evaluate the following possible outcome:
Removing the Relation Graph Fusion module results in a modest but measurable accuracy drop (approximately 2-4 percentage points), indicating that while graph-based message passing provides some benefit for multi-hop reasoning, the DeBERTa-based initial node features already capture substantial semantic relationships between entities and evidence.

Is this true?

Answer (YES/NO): NO